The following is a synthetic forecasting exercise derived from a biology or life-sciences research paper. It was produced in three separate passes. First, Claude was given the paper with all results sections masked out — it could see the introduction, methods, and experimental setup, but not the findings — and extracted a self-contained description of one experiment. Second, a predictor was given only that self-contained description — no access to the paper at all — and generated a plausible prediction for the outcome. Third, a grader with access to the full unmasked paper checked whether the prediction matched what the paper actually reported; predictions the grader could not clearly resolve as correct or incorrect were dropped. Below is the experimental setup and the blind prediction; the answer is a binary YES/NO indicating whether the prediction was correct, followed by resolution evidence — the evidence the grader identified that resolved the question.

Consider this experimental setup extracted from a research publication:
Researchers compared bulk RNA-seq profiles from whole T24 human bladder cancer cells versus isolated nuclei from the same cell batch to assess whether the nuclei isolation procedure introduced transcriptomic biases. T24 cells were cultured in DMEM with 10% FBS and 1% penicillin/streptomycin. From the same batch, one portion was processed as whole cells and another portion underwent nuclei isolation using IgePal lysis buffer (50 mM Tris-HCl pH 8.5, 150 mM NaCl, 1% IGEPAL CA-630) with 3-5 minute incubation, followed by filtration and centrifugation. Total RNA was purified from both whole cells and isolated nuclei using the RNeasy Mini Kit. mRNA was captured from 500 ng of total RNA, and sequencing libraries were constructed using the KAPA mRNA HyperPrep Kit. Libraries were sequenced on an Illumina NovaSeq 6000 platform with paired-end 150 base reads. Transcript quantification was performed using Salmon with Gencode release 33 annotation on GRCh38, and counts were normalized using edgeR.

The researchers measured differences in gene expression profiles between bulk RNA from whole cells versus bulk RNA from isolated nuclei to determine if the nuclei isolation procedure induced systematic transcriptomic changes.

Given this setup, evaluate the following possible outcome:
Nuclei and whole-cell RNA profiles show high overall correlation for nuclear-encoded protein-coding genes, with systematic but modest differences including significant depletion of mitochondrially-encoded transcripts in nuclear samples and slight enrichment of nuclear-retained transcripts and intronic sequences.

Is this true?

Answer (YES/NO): NO